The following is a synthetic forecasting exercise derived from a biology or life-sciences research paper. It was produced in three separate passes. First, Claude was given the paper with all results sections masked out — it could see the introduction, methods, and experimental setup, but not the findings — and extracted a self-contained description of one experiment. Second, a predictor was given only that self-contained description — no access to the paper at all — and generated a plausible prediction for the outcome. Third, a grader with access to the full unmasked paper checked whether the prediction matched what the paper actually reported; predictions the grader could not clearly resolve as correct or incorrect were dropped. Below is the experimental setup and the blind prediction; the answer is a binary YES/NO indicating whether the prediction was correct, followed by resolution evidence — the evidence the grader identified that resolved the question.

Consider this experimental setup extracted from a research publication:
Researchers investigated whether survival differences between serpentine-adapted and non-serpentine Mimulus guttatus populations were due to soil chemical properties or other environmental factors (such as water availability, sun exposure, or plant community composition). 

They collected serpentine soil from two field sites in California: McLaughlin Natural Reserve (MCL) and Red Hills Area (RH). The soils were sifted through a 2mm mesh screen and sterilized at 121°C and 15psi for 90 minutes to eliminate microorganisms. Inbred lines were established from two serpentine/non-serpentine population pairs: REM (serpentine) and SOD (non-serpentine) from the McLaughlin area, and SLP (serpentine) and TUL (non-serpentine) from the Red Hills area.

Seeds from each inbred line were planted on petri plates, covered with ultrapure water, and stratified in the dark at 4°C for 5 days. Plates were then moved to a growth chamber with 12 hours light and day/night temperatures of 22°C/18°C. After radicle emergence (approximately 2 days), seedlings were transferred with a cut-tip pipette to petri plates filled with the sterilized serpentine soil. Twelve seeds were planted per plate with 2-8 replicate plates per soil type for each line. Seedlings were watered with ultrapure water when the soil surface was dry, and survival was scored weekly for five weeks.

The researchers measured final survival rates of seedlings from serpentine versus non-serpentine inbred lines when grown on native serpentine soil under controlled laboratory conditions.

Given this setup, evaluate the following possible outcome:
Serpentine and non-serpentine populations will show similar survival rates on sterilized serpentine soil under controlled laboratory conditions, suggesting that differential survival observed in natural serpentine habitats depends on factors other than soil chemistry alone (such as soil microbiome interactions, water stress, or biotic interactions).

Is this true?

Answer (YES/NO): NO